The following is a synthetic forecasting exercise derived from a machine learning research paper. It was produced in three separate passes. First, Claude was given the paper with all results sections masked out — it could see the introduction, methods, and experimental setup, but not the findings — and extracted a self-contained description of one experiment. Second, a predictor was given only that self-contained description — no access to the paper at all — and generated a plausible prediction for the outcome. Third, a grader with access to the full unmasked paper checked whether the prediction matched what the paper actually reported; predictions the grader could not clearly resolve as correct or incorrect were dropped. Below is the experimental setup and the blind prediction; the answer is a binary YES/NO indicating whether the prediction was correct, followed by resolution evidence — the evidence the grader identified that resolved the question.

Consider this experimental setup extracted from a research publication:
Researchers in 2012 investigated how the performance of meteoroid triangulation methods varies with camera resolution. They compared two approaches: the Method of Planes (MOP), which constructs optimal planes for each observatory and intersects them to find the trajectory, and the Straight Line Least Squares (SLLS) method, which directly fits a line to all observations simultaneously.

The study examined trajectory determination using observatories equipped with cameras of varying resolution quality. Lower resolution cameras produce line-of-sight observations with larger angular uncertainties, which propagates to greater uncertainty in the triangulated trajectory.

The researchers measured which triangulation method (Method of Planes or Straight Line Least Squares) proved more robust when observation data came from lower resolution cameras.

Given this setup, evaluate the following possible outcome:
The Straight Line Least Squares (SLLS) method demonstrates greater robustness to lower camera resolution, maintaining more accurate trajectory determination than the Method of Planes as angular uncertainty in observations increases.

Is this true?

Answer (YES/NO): YES